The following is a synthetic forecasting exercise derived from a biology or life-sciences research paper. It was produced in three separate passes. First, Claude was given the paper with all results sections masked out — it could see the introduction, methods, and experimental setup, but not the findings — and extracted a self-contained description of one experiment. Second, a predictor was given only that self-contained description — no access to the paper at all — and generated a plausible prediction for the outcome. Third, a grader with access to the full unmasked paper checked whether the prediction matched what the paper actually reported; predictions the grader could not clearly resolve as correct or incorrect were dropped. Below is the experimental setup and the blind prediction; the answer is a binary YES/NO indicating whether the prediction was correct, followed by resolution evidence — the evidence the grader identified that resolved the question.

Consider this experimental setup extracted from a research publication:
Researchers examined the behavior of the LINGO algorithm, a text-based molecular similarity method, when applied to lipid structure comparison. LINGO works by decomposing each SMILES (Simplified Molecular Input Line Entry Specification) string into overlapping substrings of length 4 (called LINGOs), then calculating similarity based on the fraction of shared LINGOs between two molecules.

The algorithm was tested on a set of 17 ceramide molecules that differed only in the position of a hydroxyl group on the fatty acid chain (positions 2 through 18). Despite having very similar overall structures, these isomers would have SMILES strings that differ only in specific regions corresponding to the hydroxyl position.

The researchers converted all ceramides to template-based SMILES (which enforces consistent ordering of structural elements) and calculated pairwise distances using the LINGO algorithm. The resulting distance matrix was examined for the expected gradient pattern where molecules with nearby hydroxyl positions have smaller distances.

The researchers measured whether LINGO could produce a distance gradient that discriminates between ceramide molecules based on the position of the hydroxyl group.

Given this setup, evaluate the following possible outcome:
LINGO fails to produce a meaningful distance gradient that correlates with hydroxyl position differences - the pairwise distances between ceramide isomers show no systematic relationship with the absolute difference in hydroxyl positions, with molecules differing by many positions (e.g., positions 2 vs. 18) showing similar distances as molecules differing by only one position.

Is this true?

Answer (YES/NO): YES